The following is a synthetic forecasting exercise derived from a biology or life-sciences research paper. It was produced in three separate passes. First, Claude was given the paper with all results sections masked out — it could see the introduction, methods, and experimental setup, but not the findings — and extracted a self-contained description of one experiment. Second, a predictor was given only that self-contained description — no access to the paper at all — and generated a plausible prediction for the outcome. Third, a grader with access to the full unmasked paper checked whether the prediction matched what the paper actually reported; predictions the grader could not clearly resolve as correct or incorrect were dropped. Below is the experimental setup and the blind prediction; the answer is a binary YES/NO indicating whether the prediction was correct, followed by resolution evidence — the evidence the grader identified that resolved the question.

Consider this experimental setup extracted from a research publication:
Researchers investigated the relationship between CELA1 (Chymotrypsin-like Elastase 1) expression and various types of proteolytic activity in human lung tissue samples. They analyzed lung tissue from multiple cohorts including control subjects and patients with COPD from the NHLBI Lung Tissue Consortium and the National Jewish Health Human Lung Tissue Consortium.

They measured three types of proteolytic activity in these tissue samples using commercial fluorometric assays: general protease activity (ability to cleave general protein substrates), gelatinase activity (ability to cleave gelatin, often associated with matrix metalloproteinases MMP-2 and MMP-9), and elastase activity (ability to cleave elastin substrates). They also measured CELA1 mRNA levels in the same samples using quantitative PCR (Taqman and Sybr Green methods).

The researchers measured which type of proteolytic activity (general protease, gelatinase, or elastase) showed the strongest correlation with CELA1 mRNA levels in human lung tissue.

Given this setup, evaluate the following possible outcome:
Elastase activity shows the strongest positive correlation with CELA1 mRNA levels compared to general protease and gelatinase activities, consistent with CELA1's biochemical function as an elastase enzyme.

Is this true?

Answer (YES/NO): YES